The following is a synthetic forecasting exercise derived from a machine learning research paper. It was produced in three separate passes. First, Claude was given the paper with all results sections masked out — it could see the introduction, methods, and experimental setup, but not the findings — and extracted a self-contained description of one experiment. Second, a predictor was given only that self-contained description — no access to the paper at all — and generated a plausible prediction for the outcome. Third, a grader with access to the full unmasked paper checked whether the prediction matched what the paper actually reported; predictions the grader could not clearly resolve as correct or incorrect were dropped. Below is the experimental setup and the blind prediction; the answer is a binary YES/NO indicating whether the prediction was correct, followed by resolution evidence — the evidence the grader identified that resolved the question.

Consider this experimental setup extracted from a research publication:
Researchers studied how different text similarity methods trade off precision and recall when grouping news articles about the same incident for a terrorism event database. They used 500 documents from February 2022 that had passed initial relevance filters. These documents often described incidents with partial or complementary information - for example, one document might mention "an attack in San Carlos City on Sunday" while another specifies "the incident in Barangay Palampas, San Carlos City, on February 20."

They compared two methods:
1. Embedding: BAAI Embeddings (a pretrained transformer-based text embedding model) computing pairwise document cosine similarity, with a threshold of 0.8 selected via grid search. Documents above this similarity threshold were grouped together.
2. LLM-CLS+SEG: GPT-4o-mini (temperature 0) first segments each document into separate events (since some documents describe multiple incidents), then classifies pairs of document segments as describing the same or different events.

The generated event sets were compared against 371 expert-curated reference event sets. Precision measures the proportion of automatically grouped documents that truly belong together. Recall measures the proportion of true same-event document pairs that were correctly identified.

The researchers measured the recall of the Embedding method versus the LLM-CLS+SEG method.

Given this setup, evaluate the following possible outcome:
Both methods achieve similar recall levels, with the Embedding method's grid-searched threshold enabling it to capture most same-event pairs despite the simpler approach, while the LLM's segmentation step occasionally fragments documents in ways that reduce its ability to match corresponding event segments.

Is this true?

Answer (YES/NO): NO